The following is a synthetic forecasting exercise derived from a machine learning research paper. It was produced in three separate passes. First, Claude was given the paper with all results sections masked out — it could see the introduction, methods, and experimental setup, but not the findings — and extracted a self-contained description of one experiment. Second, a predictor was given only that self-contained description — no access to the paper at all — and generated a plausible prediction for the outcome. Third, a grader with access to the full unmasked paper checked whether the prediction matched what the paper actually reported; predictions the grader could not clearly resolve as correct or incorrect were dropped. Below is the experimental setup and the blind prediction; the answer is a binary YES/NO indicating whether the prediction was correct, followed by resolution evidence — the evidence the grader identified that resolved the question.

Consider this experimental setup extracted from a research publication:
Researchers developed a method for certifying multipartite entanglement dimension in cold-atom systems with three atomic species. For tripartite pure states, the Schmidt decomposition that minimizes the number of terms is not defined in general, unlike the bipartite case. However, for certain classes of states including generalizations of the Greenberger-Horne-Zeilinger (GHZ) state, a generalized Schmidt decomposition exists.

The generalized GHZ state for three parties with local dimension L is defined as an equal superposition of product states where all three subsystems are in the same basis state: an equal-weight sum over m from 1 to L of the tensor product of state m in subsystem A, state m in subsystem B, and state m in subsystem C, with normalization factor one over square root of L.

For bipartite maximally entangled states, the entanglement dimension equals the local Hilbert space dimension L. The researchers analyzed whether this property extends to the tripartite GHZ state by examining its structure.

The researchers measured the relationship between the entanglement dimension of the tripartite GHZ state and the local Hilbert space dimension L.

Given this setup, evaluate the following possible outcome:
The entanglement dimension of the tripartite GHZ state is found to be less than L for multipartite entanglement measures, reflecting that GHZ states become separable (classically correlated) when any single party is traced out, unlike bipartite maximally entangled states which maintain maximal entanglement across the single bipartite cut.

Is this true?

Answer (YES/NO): NO